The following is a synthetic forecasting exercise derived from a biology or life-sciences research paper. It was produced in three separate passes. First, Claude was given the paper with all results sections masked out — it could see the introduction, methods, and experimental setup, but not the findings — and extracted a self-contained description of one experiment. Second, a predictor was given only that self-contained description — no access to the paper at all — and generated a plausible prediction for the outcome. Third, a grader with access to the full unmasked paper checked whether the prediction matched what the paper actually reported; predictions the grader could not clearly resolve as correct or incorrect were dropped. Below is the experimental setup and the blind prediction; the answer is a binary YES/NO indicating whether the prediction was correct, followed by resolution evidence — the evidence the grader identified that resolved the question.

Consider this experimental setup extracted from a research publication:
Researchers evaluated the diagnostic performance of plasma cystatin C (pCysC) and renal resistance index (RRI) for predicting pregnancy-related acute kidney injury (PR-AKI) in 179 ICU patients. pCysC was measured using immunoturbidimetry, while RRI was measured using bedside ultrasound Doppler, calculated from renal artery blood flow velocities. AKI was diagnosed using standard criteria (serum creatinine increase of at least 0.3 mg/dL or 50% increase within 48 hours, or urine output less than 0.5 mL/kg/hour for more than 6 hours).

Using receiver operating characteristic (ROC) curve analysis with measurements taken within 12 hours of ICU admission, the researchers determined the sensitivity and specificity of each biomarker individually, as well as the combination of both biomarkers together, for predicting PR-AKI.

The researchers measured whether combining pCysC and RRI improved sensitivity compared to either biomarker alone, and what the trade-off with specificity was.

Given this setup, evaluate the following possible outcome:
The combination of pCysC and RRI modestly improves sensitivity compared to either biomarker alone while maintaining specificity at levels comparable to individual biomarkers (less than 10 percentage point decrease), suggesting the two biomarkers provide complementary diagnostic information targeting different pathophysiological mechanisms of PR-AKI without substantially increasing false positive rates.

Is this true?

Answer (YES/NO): NO